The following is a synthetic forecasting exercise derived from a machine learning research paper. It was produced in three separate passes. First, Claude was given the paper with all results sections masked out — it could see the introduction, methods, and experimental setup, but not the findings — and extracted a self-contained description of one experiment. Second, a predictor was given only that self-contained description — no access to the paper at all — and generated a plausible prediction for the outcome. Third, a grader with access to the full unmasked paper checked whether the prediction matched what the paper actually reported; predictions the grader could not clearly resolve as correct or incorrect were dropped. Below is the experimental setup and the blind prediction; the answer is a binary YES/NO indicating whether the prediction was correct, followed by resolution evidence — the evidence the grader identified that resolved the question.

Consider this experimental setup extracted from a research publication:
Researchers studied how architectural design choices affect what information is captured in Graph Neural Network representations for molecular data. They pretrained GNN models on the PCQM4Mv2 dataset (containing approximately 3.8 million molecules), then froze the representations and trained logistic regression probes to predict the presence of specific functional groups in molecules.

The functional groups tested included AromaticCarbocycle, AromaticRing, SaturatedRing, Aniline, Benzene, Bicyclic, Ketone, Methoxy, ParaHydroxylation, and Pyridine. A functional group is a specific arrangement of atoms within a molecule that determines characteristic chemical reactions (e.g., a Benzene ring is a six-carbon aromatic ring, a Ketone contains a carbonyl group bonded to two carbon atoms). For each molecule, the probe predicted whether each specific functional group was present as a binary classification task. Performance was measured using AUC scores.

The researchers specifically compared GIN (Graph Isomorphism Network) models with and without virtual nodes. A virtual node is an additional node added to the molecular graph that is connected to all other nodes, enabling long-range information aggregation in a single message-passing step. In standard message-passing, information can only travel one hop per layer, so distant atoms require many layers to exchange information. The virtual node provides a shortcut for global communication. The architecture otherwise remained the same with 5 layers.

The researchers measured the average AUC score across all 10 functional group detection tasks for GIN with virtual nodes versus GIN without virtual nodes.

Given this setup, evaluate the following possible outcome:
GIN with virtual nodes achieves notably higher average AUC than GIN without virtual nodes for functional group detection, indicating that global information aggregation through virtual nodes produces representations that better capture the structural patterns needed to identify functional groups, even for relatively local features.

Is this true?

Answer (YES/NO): NO